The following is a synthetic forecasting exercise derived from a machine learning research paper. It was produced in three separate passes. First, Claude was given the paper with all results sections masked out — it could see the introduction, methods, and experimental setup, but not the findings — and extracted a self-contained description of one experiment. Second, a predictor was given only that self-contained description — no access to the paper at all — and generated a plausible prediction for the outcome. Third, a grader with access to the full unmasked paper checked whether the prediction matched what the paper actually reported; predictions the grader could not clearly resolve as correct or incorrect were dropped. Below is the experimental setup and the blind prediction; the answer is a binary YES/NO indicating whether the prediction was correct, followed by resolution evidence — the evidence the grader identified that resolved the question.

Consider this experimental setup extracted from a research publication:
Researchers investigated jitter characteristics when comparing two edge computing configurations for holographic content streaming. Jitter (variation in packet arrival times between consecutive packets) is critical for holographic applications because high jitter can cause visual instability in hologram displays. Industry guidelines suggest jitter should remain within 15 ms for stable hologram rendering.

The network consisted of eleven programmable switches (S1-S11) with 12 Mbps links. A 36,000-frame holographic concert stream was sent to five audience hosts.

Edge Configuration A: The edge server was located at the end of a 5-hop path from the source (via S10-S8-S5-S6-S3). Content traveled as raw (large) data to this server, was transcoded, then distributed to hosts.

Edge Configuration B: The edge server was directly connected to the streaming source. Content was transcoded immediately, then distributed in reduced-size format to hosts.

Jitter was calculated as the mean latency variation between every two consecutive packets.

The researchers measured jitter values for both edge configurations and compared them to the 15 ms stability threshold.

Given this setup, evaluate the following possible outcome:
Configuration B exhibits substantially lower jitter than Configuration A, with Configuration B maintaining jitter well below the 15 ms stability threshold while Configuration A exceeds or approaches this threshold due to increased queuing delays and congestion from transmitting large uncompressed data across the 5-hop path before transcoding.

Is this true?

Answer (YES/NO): NO